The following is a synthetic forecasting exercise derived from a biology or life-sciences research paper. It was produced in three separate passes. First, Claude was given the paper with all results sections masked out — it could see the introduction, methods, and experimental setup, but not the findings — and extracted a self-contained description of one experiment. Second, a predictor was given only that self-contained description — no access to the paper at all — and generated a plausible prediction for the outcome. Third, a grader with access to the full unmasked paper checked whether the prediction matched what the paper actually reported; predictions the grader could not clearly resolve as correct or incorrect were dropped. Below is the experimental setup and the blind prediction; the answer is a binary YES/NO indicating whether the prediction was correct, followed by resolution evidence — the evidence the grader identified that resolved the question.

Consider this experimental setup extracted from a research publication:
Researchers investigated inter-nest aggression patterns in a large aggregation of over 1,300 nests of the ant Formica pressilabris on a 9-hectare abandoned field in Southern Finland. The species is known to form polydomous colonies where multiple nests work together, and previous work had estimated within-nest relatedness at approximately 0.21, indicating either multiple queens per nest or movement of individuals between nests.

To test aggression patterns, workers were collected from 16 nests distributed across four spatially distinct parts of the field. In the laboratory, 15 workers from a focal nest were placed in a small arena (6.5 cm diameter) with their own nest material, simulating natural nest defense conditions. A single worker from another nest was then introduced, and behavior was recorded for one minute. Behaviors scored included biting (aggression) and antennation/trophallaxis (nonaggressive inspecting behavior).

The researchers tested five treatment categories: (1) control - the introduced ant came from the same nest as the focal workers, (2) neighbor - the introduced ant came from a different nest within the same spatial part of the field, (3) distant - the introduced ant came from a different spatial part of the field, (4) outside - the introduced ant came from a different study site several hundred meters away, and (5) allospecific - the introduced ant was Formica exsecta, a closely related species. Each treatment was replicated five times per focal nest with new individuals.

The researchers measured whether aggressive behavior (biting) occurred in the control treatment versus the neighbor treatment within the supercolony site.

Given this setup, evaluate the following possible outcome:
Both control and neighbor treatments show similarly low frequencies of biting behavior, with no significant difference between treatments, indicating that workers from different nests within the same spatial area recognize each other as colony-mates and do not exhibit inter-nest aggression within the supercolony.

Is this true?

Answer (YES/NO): NO